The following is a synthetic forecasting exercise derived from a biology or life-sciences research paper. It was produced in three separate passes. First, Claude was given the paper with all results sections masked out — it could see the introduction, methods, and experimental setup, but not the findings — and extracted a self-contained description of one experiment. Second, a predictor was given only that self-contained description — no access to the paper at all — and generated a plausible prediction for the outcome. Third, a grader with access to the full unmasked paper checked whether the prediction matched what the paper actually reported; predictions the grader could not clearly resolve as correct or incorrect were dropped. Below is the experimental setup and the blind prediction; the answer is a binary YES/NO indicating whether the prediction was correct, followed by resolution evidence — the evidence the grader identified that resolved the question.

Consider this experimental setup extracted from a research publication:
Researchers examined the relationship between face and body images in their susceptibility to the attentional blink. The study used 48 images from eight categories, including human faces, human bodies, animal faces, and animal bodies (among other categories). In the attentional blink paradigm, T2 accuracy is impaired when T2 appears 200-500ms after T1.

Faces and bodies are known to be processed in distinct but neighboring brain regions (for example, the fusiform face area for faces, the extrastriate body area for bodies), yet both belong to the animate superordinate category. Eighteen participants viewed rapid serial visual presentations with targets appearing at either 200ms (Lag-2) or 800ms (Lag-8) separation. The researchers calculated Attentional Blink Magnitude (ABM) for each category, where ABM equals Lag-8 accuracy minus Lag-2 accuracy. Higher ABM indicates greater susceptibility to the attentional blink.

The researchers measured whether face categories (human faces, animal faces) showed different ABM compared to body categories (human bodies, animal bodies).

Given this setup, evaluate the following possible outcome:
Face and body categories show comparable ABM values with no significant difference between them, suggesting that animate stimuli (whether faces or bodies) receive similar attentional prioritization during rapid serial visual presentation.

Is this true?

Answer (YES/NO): NO